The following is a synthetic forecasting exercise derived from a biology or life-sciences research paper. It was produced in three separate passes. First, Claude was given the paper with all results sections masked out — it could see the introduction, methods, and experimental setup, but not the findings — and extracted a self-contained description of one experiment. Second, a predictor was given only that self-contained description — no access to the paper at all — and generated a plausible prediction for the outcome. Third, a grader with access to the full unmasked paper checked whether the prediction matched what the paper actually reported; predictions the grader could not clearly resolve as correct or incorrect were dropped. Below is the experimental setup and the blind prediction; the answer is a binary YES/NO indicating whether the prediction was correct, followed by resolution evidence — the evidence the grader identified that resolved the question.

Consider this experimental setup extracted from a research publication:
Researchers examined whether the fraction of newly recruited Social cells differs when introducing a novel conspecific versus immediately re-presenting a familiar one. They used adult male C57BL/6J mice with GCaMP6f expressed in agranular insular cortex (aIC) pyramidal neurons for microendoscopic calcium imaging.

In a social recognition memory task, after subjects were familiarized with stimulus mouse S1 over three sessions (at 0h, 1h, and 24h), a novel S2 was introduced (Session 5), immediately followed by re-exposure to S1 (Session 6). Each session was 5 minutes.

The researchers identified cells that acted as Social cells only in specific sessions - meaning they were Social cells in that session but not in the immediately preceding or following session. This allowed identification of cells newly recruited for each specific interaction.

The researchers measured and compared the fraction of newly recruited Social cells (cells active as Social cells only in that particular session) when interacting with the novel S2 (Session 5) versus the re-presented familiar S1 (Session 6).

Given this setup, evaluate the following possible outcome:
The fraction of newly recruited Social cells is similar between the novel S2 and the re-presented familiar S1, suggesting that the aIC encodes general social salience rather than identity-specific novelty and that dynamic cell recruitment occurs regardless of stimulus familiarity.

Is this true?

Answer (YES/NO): YES